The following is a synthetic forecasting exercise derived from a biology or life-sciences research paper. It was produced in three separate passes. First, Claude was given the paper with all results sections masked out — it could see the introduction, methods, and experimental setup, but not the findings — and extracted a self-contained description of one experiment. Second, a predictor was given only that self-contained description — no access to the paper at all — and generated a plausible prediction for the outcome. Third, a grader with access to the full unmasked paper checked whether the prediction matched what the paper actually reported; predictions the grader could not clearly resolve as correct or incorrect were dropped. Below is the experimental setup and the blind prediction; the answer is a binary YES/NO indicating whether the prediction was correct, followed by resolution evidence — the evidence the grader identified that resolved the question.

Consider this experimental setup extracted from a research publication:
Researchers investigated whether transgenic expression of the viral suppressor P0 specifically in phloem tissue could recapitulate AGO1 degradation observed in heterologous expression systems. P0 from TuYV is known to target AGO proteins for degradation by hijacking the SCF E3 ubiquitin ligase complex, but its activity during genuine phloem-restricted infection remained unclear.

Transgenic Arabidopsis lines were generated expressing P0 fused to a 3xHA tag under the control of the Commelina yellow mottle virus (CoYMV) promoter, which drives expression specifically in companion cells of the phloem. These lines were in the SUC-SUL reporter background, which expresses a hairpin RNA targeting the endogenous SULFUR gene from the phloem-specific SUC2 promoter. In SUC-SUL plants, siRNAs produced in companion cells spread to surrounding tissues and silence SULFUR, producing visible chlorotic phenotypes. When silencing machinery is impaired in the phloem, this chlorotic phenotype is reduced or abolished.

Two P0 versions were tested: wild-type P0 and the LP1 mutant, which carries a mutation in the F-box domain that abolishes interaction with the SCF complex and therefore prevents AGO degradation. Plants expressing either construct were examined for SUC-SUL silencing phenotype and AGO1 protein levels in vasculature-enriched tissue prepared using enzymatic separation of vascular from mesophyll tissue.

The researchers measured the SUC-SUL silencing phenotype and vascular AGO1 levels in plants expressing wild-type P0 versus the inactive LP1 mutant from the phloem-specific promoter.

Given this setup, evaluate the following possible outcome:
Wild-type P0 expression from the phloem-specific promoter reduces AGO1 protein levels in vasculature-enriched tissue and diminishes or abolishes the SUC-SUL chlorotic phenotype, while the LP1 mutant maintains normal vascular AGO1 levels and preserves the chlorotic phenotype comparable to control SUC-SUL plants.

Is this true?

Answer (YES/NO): NO